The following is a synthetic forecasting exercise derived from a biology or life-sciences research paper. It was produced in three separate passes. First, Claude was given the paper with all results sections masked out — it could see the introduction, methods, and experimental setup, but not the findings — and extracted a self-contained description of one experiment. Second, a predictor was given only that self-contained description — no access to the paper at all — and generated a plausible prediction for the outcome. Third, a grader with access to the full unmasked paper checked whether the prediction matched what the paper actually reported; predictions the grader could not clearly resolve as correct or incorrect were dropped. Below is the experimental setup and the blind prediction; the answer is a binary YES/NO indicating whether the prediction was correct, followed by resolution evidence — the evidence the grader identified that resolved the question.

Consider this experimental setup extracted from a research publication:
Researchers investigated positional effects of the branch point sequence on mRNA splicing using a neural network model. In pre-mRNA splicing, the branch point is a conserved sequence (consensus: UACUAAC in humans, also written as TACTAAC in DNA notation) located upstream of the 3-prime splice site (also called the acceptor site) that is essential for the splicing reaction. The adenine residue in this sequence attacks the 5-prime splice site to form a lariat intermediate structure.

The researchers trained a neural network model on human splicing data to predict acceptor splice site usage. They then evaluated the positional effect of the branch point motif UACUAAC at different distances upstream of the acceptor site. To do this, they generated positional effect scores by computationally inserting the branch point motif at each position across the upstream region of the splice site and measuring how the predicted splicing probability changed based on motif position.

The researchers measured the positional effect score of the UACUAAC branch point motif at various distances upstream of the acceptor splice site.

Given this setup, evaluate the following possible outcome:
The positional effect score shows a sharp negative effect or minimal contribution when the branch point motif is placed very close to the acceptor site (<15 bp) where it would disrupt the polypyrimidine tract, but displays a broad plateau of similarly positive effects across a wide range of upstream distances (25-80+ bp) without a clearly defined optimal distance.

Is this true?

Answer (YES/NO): NO